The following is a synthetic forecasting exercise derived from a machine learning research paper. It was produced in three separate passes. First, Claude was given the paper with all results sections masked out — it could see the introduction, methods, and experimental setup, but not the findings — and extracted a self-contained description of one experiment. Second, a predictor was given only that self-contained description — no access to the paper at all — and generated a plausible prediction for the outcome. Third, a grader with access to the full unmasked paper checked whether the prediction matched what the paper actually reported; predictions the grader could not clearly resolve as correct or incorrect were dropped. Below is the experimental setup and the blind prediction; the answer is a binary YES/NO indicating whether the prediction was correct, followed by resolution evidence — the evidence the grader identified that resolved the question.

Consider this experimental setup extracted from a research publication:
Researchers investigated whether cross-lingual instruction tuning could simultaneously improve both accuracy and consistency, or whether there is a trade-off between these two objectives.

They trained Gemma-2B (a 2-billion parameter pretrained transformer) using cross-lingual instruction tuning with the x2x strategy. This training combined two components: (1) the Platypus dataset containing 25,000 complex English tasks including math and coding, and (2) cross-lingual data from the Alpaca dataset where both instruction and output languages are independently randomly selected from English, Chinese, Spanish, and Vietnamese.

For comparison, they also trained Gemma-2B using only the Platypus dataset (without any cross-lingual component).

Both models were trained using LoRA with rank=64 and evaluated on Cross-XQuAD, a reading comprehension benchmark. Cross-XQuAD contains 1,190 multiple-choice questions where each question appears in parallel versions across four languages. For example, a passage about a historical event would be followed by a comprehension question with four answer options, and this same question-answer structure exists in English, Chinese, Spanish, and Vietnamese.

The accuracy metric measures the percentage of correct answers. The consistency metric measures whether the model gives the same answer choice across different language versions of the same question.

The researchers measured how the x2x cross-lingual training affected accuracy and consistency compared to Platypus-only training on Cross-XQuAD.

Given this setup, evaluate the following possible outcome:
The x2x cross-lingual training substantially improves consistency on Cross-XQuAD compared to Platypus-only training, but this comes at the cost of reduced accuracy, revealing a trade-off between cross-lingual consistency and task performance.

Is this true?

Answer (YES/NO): YES